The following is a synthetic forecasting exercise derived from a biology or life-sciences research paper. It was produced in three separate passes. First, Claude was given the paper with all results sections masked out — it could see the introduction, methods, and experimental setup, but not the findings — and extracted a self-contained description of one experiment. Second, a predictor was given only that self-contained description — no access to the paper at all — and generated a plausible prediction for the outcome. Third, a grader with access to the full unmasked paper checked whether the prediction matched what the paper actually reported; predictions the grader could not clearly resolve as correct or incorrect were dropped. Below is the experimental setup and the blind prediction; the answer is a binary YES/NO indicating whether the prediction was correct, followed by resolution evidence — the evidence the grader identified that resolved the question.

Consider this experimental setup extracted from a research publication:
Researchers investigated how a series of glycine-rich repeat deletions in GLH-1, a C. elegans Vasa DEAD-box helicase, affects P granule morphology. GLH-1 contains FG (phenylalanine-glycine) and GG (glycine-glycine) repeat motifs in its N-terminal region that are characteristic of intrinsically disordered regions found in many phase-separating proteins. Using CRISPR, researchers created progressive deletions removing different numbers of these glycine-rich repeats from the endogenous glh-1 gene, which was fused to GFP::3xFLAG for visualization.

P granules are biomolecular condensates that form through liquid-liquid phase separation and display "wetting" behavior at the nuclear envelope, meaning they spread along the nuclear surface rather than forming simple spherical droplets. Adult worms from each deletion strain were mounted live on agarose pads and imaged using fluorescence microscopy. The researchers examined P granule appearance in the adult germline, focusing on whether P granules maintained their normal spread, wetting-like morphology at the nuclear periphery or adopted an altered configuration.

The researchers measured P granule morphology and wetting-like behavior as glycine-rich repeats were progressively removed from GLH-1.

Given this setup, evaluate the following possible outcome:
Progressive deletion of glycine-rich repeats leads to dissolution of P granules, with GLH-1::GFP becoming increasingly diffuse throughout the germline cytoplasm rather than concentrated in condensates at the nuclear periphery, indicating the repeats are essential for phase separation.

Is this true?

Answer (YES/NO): NO